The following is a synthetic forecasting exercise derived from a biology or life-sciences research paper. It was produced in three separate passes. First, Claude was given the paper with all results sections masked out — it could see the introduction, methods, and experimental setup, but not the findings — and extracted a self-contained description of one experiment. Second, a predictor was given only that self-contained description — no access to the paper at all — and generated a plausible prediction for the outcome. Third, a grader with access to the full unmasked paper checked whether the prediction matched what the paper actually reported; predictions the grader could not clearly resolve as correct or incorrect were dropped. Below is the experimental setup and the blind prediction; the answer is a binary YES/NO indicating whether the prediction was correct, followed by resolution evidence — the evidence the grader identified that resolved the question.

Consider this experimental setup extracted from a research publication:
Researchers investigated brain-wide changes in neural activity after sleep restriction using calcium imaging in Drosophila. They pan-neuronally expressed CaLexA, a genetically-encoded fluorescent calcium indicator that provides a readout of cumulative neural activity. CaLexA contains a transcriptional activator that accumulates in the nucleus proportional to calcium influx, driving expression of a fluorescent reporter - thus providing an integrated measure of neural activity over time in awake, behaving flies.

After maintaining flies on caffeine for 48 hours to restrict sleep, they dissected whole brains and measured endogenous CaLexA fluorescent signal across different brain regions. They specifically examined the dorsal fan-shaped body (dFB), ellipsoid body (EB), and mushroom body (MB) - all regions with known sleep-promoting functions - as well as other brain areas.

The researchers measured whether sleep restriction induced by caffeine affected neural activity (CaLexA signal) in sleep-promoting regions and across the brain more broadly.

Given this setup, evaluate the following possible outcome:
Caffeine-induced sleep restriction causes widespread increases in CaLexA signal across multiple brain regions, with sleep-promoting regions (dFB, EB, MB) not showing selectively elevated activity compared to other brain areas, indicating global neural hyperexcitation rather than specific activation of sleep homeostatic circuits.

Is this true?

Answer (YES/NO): NO